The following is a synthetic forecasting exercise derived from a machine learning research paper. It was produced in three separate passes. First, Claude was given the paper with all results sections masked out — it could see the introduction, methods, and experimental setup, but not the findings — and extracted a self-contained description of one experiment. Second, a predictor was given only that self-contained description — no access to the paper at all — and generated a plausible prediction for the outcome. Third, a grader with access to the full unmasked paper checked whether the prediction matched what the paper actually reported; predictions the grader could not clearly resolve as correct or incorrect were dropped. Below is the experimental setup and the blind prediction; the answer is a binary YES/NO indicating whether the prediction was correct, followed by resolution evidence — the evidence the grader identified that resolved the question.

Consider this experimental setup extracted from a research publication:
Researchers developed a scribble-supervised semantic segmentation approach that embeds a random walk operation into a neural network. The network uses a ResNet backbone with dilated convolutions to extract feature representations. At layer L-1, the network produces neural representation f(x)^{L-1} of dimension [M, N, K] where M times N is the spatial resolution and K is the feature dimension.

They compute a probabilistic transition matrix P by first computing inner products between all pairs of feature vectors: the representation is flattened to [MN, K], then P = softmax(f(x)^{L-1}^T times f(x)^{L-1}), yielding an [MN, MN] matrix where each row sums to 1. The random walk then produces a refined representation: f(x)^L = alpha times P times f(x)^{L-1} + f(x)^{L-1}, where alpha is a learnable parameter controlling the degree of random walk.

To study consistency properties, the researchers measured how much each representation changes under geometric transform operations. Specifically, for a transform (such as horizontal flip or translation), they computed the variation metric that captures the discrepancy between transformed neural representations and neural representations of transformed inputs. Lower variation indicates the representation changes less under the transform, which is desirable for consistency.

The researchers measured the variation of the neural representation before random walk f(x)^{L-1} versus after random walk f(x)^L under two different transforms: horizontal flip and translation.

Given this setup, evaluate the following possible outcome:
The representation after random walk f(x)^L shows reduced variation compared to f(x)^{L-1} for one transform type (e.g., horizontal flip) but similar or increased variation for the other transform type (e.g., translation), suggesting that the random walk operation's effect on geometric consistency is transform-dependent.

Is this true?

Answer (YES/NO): YES